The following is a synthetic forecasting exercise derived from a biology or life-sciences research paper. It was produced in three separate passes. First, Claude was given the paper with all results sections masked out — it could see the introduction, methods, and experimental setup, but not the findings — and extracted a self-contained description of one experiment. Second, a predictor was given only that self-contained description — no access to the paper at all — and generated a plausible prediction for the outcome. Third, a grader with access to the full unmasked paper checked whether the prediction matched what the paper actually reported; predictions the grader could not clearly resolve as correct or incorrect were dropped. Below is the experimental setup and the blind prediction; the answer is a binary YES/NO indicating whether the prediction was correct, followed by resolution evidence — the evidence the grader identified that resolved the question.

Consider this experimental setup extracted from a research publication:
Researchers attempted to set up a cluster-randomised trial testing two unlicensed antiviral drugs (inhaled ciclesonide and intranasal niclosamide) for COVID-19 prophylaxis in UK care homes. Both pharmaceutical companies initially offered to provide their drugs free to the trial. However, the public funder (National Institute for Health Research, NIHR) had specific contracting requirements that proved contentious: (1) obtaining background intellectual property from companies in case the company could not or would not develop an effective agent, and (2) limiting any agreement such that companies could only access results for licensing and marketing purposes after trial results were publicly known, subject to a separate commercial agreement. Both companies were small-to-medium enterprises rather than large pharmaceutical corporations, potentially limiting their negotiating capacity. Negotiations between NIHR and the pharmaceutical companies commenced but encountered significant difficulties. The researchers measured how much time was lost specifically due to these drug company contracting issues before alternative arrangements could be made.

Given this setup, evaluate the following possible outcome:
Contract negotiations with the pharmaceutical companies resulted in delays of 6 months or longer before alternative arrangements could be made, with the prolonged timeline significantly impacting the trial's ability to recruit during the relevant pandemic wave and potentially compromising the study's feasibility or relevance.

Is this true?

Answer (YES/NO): NO